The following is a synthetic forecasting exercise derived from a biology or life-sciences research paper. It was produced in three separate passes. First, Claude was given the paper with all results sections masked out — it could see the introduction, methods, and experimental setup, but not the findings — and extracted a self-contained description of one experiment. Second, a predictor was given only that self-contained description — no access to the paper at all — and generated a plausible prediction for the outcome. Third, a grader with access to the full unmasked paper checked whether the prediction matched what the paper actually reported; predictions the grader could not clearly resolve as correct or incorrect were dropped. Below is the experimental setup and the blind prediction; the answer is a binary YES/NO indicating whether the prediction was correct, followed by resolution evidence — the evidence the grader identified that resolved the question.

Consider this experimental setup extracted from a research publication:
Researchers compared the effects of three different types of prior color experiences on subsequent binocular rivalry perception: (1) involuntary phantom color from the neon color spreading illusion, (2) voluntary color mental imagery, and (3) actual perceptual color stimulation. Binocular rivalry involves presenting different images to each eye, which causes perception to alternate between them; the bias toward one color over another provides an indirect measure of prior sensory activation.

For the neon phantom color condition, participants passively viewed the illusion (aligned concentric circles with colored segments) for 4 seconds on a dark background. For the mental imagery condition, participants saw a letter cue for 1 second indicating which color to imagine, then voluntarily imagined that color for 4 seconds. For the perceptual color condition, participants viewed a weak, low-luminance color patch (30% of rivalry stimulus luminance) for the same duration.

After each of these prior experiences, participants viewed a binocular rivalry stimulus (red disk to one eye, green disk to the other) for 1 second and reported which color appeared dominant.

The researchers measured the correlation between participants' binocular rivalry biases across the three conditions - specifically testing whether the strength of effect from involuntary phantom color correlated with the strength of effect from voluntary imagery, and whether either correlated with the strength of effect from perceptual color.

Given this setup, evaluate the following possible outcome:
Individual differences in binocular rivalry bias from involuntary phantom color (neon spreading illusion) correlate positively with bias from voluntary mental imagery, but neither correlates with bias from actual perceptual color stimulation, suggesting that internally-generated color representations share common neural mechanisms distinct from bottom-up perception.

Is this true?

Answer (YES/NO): YES